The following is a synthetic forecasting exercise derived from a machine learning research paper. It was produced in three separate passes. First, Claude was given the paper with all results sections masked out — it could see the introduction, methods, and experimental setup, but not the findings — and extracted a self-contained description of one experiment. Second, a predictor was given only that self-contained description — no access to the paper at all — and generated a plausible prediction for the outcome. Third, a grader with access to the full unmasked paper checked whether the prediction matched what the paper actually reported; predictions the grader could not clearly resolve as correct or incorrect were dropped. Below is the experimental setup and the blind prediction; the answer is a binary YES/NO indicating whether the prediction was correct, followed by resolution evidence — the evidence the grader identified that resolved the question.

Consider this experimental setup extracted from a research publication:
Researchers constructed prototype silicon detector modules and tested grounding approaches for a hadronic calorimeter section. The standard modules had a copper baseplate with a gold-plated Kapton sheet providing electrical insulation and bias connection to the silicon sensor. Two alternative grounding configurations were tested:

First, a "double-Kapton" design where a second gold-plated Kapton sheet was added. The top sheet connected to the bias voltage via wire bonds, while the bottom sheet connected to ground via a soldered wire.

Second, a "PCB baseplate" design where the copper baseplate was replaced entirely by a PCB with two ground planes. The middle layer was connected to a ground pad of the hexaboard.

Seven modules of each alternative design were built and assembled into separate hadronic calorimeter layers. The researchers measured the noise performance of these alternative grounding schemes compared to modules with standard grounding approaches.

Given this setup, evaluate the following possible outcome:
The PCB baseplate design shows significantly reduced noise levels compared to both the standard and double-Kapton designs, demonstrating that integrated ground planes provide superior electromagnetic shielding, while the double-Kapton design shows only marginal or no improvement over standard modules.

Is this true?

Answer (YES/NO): NO